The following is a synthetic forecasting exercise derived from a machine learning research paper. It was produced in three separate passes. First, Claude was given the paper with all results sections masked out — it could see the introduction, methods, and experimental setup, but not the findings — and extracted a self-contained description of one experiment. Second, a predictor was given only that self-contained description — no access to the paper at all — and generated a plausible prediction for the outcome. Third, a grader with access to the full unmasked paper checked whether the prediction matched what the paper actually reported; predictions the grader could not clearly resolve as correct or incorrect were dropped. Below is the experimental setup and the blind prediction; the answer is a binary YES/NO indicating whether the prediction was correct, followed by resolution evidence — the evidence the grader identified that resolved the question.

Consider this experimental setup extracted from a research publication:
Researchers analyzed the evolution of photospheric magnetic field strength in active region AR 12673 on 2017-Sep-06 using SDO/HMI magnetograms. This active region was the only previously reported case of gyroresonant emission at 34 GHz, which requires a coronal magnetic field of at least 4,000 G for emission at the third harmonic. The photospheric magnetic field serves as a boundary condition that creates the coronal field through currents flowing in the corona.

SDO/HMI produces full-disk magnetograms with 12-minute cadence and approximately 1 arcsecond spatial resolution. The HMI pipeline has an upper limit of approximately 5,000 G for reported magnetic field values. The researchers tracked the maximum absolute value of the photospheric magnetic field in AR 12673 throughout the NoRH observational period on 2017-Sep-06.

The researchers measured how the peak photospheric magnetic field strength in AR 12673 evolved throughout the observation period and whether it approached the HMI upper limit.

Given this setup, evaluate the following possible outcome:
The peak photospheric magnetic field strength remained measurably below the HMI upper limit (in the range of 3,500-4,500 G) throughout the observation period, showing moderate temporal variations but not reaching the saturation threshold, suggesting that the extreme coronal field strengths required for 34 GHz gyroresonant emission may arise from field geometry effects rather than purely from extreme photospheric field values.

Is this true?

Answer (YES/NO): NO